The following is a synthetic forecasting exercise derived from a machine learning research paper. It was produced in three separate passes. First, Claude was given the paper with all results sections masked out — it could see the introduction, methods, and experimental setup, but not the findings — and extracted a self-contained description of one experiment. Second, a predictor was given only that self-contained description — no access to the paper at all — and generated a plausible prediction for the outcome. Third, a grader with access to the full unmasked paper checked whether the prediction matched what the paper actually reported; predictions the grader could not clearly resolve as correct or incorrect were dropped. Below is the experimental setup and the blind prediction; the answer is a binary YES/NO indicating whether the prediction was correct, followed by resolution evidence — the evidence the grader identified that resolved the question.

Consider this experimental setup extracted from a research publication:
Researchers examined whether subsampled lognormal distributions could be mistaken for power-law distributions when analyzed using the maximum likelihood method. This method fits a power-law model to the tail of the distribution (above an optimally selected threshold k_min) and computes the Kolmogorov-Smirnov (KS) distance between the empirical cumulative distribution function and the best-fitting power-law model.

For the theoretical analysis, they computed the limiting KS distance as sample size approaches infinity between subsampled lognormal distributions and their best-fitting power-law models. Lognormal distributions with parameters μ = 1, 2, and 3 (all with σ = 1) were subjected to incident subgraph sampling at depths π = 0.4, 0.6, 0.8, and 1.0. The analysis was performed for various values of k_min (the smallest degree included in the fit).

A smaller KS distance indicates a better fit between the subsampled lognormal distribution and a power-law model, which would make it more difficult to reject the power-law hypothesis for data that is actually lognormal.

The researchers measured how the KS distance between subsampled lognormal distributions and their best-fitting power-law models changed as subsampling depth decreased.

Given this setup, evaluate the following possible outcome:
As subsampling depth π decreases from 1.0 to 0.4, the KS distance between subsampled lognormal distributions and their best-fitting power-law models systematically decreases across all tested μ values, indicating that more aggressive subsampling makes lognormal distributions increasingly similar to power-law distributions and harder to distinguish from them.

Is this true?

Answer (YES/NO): YES